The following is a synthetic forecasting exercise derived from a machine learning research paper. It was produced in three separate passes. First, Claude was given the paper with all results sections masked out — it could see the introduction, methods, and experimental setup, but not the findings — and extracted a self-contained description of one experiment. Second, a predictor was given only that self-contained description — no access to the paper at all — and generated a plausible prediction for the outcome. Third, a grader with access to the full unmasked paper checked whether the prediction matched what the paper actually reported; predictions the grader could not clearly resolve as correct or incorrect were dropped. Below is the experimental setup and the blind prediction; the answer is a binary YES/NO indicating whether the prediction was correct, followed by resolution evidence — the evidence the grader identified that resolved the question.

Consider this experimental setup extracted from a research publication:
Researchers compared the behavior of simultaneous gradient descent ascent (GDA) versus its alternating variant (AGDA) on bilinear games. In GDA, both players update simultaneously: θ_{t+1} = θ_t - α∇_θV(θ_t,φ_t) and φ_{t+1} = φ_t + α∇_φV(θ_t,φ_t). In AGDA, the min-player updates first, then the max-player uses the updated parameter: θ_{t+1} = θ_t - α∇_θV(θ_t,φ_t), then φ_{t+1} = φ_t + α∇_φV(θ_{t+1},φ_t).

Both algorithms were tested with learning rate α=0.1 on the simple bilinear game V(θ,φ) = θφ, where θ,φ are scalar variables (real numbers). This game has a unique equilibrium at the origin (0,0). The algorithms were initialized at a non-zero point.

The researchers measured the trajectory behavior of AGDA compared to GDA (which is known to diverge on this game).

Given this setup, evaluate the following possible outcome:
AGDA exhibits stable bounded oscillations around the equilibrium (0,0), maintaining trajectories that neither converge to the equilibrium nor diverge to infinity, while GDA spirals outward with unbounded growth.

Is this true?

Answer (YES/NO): YES